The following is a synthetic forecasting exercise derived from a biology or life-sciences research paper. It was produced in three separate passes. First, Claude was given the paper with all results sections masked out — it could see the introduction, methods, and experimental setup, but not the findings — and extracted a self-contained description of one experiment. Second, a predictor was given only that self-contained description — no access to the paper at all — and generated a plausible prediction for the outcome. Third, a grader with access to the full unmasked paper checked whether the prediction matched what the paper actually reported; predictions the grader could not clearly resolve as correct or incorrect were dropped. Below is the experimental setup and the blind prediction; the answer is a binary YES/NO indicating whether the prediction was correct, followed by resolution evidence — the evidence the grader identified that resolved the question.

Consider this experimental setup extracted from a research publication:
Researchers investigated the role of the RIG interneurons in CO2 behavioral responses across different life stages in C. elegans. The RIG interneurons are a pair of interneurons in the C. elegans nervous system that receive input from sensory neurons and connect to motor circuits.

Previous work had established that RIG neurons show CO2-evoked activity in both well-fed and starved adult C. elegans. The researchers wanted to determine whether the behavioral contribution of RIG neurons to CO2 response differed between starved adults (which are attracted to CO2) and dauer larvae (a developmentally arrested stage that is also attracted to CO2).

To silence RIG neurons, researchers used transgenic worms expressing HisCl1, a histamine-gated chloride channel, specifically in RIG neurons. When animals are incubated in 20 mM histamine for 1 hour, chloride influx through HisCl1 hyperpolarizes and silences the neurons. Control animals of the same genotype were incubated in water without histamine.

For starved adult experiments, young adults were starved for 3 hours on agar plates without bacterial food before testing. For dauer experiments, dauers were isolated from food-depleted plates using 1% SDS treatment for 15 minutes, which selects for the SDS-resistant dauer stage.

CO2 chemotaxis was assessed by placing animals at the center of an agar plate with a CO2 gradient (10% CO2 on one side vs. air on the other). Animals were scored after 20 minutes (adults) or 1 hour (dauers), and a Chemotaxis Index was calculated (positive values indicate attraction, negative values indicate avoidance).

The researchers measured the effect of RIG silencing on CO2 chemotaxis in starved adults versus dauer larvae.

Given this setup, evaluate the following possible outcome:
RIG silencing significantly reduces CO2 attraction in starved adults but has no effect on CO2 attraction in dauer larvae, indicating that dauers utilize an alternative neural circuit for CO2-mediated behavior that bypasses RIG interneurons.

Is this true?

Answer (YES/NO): NO